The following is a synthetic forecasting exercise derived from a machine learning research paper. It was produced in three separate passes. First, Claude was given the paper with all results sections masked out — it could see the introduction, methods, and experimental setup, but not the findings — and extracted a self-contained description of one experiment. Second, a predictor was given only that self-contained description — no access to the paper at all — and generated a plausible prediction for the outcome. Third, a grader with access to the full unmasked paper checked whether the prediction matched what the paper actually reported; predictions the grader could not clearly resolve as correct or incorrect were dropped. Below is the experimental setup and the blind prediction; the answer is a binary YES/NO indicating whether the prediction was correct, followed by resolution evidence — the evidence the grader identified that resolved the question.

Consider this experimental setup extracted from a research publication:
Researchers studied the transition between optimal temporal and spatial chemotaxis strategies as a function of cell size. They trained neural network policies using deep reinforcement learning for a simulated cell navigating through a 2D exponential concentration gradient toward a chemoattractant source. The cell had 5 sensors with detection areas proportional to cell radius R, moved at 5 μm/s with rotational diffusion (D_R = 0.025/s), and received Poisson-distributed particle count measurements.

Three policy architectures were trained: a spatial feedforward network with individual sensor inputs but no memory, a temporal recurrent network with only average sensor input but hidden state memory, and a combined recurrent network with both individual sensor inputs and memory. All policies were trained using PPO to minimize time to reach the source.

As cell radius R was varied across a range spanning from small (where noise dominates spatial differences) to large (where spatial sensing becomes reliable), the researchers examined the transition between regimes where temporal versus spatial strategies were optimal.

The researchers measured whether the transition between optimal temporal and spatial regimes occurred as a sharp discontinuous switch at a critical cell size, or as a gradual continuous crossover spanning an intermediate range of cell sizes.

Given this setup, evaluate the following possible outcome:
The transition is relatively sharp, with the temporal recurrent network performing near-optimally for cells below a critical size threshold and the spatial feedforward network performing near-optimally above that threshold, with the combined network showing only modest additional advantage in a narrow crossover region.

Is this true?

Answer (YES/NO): NO